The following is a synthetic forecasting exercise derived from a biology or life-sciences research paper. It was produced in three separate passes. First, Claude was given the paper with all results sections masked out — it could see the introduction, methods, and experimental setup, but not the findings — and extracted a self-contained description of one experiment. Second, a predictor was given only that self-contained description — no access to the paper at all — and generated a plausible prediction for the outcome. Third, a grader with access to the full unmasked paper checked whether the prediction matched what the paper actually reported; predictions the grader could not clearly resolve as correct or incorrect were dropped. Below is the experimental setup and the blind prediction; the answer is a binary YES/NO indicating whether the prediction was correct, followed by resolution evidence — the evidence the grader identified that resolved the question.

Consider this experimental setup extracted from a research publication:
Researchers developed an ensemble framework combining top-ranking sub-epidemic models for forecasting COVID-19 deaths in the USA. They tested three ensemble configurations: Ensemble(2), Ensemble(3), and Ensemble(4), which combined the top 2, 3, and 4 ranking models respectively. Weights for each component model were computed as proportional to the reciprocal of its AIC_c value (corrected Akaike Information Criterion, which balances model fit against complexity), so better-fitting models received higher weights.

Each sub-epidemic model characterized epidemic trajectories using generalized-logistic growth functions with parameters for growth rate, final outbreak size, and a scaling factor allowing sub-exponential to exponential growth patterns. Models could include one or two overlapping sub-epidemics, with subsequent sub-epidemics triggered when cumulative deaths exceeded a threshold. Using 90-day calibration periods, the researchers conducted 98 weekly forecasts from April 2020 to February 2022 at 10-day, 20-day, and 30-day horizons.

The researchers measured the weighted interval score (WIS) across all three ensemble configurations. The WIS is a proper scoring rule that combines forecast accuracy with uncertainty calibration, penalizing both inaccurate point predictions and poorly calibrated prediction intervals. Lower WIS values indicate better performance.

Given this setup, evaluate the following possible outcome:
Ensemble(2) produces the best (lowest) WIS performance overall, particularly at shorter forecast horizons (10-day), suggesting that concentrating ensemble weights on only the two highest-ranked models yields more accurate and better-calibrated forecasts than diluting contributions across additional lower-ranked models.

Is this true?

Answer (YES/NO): NO